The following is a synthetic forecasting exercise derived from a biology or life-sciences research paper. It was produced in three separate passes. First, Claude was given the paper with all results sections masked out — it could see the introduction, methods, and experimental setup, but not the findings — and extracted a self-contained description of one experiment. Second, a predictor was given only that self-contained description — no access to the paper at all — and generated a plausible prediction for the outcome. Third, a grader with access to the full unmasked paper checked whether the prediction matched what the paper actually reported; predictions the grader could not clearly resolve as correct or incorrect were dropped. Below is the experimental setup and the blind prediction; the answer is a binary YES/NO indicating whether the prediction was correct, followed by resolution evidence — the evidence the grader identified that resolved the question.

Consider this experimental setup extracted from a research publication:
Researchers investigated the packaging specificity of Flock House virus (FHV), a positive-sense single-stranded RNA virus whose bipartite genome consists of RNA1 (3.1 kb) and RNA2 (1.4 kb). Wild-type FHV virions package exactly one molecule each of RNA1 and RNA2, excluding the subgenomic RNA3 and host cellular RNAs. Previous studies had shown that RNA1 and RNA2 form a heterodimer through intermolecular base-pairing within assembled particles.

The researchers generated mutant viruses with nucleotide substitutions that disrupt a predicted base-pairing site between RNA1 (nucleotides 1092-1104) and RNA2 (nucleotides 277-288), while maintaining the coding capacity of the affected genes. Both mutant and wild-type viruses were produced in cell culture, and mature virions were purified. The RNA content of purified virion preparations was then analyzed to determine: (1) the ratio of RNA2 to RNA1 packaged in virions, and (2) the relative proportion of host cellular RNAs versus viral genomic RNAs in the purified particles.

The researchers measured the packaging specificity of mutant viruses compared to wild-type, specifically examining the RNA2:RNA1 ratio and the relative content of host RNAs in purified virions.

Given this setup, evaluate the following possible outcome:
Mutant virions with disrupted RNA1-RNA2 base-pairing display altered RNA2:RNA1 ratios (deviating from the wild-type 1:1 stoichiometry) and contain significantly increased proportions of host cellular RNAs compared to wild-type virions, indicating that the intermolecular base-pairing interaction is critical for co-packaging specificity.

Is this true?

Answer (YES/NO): YES